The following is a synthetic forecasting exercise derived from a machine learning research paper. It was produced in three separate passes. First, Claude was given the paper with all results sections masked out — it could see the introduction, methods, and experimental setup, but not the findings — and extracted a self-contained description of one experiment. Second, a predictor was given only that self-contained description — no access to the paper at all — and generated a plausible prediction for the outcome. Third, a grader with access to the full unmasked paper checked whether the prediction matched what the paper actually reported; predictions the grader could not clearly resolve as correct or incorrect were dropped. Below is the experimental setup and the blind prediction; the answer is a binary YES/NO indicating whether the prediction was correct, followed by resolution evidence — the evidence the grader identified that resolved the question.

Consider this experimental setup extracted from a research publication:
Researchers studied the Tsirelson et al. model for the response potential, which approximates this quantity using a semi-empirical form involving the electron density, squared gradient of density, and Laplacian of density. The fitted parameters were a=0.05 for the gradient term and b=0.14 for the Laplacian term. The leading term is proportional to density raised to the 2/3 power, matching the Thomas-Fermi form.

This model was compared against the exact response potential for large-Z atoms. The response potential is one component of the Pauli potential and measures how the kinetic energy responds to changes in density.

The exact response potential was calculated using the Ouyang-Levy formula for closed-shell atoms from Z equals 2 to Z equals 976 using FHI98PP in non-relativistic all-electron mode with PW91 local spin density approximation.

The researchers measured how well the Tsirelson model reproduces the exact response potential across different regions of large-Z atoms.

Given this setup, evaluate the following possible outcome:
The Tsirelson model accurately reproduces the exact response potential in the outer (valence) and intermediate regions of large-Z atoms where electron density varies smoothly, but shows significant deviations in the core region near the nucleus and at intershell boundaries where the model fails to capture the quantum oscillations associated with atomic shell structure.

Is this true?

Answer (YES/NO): NO